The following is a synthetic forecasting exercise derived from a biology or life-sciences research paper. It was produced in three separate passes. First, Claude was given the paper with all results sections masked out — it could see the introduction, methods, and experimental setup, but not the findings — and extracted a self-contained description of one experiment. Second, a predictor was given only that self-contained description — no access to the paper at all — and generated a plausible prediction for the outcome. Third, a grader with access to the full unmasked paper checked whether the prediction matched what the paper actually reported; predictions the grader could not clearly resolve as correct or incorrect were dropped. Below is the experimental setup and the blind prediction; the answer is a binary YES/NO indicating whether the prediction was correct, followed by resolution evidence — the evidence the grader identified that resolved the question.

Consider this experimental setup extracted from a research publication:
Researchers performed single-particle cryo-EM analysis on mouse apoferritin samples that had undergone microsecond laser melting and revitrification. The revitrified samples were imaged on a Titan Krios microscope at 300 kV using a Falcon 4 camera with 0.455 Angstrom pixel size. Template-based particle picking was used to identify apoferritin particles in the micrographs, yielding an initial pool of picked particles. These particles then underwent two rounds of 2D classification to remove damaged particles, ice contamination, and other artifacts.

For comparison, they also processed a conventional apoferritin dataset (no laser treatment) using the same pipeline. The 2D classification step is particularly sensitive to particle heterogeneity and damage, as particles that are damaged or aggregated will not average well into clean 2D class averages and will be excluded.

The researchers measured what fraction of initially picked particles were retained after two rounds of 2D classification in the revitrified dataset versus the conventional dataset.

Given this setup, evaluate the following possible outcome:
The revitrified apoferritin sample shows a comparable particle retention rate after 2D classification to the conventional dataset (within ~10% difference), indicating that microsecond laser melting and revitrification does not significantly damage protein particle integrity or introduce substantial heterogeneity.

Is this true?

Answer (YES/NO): NO